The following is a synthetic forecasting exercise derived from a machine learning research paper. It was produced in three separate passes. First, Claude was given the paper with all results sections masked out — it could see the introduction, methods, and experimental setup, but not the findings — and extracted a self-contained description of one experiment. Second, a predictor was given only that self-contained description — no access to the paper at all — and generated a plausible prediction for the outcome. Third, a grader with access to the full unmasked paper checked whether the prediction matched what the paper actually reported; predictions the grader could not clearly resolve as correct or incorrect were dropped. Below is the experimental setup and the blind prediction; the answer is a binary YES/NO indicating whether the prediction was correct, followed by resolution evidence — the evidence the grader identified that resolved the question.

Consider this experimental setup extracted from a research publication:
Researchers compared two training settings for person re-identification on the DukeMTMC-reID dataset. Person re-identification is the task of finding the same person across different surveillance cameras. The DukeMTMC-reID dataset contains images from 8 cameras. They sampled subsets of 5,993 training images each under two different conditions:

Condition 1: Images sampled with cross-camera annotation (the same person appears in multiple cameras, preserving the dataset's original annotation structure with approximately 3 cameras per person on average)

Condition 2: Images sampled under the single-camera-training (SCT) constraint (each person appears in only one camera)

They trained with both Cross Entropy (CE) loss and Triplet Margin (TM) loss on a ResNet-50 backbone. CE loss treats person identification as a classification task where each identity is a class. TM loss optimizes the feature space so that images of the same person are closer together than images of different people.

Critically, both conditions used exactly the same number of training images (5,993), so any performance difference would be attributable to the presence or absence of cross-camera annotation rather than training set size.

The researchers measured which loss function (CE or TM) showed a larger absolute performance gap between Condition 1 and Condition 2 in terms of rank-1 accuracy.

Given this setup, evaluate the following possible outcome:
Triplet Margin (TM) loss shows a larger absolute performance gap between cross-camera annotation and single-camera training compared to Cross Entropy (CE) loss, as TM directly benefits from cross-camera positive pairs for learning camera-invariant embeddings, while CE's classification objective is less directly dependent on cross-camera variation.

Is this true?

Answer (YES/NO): YES